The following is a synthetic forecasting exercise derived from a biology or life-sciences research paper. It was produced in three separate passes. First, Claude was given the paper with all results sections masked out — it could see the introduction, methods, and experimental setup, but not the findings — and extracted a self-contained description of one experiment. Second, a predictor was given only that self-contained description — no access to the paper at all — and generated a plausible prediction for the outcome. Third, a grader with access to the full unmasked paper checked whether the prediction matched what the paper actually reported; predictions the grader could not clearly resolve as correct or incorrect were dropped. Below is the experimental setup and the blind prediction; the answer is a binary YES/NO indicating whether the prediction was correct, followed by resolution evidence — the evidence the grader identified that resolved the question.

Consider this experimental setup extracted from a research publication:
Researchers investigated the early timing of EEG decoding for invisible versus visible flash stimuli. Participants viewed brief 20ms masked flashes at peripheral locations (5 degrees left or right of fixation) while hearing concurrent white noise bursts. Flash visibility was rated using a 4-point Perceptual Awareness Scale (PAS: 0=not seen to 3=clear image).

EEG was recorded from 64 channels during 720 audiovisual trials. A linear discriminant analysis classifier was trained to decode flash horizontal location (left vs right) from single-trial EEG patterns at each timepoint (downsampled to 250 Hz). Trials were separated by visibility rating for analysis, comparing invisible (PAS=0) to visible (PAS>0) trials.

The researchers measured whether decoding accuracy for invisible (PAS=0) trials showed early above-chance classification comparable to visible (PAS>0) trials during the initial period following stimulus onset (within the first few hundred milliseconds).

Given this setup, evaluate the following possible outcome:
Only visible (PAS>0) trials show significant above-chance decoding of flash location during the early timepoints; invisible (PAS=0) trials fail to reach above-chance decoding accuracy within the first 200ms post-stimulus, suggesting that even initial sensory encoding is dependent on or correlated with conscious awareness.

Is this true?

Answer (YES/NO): NO